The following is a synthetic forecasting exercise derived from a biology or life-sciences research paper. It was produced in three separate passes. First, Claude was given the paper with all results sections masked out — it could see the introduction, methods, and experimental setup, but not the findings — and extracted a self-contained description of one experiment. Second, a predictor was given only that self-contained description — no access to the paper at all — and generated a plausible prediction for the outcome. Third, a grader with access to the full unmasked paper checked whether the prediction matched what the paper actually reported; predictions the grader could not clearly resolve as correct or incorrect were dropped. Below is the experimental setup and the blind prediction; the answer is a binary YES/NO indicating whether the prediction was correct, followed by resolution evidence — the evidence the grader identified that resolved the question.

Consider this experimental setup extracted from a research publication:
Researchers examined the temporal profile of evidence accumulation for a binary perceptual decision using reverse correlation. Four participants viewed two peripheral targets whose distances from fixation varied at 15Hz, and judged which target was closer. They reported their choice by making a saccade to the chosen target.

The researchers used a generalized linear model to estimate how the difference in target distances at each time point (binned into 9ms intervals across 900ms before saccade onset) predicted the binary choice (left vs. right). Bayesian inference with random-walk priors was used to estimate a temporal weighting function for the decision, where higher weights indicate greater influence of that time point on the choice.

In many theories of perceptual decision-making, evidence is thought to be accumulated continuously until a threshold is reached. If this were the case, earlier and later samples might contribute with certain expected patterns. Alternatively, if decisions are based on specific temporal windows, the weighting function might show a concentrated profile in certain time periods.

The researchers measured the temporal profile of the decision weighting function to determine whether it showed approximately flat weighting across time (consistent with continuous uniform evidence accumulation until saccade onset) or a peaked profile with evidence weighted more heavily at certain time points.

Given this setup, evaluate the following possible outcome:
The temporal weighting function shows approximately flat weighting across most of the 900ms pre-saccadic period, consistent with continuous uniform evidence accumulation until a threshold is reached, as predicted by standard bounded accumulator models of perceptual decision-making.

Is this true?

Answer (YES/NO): NO